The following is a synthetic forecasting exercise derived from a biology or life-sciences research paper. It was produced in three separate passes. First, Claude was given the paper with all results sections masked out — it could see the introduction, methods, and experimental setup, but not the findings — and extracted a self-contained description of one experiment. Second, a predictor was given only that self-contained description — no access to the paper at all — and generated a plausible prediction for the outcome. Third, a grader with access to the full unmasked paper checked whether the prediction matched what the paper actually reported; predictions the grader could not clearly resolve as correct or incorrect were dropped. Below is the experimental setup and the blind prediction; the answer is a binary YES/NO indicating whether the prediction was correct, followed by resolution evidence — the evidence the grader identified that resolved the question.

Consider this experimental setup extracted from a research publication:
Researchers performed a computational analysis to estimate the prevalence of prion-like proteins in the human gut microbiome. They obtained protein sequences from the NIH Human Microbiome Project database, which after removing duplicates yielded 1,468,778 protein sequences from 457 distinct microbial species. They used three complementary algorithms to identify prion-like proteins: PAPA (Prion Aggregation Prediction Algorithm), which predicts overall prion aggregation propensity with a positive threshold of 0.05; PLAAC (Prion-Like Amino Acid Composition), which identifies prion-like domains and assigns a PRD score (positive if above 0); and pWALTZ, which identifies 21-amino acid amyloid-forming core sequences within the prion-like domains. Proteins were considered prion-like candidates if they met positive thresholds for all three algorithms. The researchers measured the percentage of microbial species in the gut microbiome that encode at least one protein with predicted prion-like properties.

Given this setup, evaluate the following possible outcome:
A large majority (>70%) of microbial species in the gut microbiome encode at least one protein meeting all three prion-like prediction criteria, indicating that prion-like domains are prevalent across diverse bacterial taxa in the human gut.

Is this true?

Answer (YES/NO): NO